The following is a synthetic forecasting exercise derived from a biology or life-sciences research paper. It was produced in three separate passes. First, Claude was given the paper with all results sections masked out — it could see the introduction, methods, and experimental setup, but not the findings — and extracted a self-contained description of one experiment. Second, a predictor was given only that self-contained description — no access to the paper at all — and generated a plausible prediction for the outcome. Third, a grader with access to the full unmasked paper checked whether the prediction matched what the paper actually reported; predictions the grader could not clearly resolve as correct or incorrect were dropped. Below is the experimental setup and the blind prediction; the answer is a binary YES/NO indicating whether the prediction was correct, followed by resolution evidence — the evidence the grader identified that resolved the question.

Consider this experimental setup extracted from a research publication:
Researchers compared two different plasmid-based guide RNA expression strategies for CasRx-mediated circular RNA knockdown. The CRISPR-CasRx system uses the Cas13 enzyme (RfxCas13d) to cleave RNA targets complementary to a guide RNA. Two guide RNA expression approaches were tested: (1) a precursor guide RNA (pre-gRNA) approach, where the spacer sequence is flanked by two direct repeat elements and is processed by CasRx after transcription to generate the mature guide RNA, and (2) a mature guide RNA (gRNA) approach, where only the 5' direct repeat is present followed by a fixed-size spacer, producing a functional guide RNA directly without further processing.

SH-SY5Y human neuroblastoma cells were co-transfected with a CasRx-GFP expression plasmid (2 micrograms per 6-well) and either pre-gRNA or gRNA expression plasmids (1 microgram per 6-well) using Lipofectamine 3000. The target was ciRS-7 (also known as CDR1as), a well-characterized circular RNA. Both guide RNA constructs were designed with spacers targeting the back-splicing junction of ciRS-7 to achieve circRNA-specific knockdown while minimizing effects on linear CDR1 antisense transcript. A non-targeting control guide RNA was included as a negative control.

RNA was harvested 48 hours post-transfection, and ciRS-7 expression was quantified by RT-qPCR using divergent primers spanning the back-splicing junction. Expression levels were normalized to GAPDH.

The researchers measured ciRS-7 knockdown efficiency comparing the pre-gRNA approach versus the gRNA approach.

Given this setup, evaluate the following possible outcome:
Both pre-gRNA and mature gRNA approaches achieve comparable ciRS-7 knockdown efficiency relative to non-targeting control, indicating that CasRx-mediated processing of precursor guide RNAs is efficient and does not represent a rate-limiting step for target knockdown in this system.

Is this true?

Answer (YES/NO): NO